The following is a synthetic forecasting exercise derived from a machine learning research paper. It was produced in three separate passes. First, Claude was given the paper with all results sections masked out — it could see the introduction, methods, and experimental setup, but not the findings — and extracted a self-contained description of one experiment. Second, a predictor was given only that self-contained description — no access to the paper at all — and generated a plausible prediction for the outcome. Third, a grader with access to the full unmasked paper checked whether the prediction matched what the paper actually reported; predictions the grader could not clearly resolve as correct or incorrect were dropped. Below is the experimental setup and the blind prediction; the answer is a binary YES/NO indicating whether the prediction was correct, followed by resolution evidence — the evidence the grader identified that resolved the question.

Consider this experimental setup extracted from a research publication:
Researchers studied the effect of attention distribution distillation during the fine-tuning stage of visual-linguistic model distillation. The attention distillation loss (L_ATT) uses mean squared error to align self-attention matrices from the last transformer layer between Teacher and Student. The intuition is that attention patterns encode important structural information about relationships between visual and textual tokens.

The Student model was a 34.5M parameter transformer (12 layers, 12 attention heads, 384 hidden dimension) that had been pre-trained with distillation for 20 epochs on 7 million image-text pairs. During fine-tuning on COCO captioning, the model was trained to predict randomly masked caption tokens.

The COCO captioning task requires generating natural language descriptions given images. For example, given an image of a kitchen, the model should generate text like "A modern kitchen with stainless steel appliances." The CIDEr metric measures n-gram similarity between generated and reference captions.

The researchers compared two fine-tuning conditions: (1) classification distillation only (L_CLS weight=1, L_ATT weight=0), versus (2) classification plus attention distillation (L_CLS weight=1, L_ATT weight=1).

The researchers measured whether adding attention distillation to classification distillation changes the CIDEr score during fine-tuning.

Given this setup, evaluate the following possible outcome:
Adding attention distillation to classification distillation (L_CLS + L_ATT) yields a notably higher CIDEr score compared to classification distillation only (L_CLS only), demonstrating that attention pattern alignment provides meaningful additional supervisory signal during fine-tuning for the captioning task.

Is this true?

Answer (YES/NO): NO